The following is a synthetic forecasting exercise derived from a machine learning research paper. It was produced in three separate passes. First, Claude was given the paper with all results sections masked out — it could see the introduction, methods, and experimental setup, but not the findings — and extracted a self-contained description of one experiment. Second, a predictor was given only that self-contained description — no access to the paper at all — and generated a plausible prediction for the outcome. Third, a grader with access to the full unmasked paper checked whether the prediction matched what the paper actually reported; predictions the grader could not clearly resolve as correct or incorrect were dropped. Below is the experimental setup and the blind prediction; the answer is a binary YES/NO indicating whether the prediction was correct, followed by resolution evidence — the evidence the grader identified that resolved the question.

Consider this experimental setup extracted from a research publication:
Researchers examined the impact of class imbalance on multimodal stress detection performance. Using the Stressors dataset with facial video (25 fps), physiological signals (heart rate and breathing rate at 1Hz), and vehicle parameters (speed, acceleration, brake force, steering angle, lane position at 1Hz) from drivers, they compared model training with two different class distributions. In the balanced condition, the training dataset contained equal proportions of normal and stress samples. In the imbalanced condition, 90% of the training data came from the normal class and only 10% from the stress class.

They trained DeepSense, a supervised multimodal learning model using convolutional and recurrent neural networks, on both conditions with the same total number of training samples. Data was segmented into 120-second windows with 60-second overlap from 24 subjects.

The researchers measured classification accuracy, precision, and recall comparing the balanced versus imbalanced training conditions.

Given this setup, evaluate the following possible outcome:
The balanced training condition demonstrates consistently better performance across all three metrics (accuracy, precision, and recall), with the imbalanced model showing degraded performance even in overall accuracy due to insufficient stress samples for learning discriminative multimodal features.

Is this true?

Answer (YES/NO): YES